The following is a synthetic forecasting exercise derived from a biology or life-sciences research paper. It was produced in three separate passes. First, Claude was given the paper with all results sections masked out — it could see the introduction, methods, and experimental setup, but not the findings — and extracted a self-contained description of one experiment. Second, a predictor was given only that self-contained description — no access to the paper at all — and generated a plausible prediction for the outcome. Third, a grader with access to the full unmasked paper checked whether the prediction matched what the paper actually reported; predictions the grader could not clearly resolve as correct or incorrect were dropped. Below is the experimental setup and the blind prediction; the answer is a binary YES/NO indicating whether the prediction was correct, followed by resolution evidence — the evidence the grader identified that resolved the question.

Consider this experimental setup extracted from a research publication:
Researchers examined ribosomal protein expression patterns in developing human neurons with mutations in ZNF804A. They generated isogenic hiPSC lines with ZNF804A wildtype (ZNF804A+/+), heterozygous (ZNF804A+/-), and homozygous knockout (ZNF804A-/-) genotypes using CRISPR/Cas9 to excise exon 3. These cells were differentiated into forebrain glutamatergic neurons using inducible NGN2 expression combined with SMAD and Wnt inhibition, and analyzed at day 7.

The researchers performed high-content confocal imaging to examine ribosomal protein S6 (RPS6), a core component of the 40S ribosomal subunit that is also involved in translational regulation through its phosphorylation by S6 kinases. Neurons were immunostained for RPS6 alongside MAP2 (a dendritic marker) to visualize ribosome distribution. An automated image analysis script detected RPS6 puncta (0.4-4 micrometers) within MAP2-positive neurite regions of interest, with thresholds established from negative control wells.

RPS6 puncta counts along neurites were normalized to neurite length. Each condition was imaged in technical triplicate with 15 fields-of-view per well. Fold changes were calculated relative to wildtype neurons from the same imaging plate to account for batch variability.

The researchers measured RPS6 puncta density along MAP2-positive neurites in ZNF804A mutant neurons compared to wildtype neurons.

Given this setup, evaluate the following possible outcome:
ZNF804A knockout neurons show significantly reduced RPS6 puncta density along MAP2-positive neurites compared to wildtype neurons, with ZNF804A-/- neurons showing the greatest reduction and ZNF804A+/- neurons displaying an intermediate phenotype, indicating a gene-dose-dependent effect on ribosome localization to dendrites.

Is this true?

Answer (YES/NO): NO